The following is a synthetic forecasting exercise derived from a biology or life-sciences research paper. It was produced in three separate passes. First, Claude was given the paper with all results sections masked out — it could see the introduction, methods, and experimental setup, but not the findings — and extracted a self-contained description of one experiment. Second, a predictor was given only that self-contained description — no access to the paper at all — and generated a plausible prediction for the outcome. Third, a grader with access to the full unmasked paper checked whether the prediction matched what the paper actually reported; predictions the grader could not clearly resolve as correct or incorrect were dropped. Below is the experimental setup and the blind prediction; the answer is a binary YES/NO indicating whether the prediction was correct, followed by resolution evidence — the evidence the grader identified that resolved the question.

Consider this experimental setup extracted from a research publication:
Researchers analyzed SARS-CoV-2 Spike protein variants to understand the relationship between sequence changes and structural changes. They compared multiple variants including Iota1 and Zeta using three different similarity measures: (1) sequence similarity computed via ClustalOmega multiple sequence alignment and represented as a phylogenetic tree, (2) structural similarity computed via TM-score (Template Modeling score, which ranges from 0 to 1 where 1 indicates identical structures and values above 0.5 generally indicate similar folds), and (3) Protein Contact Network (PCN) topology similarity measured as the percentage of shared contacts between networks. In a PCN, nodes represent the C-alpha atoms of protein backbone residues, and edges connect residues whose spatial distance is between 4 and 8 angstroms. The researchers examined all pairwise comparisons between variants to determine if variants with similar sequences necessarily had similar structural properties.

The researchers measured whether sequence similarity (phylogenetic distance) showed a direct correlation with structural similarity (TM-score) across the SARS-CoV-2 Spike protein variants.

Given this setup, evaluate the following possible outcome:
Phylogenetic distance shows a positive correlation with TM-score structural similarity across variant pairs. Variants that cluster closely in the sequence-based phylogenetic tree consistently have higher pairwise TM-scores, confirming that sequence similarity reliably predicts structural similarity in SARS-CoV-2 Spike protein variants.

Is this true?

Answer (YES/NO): NO